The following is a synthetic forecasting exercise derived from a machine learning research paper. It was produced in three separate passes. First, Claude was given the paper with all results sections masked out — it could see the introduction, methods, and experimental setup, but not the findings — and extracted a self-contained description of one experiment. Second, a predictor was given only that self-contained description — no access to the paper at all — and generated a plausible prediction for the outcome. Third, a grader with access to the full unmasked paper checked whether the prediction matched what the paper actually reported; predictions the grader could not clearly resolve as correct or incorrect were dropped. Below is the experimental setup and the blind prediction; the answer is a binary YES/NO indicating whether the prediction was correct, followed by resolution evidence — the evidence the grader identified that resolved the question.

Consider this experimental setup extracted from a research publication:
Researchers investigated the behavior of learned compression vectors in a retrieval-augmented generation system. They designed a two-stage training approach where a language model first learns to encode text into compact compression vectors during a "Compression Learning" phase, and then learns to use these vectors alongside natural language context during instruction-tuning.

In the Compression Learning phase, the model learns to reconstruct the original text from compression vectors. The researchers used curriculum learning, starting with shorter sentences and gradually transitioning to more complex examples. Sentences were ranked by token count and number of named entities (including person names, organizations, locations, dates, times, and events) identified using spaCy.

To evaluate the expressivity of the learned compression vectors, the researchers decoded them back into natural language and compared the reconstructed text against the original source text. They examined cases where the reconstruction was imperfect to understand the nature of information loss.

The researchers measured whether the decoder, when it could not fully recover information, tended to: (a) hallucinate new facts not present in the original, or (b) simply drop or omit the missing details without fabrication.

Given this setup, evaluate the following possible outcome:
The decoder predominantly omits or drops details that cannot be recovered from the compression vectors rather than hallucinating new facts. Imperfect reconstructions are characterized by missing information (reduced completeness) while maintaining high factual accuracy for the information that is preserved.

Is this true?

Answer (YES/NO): YES